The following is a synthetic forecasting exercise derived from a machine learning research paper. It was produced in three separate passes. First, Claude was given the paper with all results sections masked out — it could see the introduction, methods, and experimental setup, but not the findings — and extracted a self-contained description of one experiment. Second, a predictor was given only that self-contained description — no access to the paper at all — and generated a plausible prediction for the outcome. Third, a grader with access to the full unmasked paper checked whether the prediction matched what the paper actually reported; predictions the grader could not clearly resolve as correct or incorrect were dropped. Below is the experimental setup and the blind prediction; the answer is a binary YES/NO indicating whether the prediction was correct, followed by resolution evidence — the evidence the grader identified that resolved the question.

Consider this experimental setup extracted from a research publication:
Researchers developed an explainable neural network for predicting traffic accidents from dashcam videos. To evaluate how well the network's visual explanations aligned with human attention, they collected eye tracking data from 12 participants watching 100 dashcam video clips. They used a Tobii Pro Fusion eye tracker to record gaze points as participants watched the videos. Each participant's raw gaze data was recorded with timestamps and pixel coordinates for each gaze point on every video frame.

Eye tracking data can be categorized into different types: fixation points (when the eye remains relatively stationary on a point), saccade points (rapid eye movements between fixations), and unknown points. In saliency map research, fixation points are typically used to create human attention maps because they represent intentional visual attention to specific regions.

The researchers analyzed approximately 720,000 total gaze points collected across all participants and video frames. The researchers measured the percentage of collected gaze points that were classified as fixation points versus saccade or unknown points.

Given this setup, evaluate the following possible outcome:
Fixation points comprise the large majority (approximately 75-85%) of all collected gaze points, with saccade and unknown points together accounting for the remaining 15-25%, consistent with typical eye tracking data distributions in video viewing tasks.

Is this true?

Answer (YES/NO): NO